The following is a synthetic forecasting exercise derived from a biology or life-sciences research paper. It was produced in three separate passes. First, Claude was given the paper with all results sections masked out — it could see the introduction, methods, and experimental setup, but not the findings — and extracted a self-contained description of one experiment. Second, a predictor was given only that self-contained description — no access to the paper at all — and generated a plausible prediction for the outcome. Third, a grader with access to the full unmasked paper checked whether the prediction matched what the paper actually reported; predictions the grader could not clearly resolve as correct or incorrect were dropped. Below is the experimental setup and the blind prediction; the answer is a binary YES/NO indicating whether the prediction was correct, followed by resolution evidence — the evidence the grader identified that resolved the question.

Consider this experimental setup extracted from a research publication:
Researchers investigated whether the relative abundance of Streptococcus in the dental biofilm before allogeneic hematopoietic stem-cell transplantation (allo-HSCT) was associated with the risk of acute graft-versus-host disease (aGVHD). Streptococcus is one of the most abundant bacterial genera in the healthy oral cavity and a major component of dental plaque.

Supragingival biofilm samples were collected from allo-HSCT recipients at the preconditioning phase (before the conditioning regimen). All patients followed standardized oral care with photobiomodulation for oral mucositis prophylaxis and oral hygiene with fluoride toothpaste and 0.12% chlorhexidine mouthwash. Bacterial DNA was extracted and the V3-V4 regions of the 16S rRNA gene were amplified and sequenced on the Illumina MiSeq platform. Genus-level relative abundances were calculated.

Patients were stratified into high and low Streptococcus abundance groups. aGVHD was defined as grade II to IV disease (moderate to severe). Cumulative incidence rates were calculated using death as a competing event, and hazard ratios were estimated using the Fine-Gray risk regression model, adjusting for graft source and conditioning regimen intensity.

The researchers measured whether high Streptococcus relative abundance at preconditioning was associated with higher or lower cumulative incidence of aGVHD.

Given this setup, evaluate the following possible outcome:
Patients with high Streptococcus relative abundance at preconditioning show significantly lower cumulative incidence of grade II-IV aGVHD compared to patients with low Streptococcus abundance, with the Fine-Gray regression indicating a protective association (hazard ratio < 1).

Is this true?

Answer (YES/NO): NO